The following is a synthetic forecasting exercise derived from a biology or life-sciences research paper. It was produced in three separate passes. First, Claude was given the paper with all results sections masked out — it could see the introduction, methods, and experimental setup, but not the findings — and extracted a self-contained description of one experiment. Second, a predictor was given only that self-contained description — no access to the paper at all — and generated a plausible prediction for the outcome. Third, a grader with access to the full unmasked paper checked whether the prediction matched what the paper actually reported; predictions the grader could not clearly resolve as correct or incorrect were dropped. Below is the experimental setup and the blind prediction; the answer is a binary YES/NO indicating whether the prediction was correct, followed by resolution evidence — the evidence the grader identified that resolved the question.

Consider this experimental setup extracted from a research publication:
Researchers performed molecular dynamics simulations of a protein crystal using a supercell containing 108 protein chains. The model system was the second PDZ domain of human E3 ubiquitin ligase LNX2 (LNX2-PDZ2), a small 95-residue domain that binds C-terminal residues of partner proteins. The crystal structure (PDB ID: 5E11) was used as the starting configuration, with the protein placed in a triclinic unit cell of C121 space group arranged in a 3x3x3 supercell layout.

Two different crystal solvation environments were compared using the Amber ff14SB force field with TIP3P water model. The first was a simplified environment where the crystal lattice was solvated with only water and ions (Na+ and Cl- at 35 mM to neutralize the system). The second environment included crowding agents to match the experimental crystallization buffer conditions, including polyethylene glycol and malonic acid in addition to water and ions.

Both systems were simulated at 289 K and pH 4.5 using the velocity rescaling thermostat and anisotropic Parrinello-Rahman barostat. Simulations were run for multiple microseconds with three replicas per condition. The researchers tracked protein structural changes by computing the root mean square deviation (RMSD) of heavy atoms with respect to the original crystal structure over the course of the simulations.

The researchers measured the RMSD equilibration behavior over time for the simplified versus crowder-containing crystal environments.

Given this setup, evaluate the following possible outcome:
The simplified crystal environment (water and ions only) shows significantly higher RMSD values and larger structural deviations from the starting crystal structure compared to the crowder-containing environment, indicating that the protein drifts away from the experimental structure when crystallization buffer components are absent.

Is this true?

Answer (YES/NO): NO